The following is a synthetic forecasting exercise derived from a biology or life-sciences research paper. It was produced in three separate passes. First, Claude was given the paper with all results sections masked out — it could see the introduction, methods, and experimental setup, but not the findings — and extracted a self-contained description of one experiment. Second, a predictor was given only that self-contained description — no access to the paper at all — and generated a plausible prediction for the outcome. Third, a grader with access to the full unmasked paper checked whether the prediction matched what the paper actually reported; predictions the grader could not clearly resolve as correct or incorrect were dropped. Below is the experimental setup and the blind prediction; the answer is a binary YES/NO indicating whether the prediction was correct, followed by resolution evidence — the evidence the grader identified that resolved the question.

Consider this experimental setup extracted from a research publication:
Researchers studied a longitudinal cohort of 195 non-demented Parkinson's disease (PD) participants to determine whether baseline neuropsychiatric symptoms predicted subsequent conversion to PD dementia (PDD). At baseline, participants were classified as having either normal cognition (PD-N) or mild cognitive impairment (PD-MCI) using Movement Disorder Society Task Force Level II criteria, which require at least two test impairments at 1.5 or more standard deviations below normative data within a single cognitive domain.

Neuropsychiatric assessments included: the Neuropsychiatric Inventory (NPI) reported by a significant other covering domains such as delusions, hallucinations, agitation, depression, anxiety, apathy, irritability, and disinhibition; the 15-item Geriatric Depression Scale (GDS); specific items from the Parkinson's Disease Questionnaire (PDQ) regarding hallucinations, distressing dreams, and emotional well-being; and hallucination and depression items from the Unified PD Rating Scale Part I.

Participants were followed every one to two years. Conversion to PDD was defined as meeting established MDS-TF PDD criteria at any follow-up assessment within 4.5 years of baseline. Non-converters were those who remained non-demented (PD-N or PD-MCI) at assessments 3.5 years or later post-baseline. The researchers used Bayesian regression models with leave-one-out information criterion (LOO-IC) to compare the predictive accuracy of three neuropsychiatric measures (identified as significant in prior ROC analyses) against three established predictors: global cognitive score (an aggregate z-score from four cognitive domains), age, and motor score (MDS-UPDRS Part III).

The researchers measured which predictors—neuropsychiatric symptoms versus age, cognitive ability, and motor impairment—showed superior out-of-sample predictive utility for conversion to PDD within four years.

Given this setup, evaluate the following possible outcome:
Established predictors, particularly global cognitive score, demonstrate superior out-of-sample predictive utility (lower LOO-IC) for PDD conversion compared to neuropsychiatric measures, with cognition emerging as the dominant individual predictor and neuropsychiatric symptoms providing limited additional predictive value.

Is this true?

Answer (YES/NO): YES